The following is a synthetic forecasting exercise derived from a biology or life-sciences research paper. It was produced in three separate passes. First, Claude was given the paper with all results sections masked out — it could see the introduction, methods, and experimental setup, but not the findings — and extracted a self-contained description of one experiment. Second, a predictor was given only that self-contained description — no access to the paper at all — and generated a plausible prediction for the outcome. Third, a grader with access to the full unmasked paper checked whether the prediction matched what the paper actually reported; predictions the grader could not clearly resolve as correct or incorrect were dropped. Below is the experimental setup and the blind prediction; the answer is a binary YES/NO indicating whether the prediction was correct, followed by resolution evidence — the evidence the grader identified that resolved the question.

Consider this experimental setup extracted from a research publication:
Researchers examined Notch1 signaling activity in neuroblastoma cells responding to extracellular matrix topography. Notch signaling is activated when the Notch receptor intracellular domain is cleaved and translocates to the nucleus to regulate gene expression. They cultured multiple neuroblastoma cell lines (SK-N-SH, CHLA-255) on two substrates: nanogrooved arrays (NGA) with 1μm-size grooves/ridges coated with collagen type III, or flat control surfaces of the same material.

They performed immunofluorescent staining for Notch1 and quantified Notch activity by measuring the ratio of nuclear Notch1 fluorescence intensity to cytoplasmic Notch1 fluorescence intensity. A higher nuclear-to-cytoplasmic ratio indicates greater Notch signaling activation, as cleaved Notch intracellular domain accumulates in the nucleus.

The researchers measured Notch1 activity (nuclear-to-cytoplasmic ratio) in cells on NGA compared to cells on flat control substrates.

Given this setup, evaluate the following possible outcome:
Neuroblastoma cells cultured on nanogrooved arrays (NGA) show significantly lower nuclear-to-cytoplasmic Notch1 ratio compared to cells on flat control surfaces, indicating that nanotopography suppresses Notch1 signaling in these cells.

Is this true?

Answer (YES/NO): NO